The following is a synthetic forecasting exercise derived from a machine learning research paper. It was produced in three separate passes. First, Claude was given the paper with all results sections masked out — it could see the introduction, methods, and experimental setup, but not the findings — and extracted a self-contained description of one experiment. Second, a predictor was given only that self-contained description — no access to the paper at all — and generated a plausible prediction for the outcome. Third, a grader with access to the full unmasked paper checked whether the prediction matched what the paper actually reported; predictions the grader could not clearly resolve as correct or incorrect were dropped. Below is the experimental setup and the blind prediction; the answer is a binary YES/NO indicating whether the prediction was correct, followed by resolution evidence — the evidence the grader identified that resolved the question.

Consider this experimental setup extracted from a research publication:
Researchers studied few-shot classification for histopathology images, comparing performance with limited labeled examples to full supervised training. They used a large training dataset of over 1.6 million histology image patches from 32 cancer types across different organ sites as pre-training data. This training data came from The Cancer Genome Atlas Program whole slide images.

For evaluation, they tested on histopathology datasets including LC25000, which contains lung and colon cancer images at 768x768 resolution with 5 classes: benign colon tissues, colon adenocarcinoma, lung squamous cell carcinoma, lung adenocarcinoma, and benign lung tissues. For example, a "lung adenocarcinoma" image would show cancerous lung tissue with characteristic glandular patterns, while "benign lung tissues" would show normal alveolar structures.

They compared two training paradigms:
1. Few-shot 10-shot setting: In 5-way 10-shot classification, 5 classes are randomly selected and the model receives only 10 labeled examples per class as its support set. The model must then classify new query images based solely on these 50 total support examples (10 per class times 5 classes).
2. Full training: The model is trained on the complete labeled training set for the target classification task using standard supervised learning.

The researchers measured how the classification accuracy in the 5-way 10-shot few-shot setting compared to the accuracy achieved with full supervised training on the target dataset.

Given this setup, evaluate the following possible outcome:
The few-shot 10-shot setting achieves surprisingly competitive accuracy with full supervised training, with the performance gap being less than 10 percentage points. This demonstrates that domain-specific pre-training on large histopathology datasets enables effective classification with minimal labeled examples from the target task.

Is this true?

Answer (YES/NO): NO